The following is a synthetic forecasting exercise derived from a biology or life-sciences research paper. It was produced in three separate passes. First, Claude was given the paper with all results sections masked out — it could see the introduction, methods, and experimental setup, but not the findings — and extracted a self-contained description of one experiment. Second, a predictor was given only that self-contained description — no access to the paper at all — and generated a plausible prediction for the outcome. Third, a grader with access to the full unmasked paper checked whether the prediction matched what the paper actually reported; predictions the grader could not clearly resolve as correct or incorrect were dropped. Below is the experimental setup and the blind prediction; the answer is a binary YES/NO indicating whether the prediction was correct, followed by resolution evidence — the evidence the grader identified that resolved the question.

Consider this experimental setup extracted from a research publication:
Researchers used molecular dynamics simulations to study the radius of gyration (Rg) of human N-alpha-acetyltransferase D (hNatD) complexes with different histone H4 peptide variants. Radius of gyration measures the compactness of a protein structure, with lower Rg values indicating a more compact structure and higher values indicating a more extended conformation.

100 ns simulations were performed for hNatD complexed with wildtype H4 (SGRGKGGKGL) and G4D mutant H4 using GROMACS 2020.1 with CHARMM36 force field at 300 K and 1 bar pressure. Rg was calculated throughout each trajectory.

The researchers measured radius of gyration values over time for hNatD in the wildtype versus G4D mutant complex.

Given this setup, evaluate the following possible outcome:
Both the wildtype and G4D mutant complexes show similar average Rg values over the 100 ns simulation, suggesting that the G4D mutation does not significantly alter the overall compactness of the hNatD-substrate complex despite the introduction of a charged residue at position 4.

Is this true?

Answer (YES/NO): YES